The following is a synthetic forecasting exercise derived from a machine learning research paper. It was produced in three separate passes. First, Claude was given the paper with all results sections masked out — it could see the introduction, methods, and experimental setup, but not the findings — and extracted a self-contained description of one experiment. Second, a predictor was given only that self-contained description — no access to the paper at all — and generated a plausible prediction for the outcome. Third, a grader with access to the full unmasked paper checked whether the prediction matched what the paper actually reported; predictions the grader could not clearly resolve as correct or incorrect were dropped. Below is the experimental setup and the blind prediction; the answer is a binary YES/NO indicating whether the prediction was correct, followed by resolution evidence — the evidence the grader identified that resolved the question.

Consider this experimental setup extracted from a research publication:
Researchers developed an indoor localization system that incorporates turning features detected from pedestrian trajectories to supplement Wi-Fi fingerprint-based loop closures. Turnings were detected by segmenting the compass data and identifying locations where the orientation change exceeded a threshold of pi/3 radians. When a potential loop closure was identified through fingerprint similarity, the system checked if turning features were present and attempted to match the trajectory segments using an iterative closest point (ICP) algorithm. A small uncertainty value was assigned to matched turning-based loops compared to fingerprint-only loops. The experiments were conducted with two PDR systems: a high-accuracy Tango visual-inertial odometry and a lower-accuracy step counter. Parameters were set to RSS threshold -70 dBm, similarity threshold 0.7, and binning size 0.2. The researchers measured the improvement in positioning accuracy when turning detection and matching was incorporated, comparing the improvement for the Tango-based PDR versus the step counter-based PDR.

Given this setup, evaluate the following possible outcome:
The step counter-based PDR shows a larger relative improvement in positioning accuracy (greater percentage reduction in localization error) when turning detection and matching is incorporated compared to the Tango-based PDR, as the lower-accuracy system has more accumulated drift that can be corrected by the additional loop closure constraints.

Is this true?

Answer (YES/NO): NO